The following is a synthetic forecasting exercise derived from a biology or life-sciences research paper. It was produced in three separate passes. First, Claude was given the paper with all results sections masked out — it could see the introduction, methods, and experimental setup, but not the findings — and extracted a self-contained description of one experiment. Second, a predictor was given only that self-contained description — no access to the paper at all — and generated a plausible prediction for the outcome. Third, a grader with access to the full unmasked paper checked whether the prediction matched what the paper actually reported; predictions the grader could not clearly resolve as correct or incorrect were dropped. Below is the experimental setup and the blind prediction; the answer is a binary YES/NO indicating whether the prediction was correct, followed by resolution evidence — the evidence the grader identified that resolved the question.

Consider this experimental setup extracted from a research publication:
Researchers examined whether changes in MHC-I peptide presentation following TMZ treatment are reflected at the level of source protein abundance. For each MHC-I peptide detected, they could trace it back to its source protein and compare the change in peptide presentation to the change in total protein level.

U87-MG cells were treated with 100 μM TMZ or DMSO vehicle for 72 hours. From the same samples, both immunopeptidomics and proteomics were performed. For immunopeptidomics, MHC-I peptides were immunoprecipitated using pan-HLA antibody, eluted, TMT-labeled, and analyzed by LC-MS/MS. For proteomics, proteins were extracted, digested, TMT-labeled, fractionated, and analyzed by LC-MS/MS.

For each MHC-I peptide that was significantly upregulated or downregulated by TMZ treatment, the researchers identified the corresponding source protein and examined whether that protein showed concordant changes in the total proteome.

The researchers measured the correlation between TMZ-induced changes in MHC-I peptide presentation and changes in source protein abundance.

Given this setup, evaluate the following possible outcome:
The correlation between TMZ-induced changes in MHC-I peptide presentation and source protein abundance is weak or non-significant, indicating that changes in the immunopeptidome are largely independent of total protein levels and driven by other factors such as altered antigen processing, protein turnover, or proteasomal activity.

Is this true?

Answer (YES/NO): YES